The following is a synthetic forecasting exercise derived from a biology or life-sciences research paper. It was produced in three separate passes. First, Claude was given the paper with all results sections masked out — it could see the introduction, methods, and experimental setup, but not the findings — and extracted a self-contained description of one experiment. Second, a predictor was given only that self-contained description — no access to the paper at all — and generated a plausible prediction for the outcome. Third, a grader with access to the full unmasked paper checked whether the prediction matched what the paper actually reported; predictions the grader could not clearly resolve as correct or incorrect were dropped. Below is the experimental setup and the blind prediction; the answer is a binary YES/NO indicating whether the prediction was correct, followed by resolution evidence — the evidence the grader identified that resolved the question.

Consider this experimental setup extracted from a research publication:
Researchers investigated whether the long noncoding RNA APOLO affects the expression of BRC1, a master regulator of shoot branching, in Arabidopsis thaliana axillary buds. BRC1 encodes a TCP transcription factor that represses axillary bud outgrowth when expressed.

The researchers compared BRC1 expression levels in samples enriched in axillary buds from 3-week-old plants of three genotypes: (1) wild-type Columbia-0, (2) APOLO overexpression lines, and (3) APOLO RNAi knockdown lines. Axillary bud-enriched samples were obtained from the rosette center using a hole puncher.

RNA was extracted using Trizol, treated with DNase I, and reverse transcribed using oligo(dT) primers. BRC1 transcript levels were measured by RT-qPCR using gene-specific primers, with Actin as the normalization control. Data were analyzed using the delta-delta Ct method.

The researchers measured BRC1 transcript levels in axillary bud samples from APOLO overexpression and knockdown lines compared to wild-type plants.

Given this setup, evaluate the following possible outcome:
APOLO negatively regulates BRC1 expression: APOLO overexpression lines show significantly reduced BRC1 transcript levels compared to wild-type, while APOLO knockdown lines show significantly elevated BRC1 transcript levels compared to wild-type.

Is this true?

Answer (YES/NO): NO